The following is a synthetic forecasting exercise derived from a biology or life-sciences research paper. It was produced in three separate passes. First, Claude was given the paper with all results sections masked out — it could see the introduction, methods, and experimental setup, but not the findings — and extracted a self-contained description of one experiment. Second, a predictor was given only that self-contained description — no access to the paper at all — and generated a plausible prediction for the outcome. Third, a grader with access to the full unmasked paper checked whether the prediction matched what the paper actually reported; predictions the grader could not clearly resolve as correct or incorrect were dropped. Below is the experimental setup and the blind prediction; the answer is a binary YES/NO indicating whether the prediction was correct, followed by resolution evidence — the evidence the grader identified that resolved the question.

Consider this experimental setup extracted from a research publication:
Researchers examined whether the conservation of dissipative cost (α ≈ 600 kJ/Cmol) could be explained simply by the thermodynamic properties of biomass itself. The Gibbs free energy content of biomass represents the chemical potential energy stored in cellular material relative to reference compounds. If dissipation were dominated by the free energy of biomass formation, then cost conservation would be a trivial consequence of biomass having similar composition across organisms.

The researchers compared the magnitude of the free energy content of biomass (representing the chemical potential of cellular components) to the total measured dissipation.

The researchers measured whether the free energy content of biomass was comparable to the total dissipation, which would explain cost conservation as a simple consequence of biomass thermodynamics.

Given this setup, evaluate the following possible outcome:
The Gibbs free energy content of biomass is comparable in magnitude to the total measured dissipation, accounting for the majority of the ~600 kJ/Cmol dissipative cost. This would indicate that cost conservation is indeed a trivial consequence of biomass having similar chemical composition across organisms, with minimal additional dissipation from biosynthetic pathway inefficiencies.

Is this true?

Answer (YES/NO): NO